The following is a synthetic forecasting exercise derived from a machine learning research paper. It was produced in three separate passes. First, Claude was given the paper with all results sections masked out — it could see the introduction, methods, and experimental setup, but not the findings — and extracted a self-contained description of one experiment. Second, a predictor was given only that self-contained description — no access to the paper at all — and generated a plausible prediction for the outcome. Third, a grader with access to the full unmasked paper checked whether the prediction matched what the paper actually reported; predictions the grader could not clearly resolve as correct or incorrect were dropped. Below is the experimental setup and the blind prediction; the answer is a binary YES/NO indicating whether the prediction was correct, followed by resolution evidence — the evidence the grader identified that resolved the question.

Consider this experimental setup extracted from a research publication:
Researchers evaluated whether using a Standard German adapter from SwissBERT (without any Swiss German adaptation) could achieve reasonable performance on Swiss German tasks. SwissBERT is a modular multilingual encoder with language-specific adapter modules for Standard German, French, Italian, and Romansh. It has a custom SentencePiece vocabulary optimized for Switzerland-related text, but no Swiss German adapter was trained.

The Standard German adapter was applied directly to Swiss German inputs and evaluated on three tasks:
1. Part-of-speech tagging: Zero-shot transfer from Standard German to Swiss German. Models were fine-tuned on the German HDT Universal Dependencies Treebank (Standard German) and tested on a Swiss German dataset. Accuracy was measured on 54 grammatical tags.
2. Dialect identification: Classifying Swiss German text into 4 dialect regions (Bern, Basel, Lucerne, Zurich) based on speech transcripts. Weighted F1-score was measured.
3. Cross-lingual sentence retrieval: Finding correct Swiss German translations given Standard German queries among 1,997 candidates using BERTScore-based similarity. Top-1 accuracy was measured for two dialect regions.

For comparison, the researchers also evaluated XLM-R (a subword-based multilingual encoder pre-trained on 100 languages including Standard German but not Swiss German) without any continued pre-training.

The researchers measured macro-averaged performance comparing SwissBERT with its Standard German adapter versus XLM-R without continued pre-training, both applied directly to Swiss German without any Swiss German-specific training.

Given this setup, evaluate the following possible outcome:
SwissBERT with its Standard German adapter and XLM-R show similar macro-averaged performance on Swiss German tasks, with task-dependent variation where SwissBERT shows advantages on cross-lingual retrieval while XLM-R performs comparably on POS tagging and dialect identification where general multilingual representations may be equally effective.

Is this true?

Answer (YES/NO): NO